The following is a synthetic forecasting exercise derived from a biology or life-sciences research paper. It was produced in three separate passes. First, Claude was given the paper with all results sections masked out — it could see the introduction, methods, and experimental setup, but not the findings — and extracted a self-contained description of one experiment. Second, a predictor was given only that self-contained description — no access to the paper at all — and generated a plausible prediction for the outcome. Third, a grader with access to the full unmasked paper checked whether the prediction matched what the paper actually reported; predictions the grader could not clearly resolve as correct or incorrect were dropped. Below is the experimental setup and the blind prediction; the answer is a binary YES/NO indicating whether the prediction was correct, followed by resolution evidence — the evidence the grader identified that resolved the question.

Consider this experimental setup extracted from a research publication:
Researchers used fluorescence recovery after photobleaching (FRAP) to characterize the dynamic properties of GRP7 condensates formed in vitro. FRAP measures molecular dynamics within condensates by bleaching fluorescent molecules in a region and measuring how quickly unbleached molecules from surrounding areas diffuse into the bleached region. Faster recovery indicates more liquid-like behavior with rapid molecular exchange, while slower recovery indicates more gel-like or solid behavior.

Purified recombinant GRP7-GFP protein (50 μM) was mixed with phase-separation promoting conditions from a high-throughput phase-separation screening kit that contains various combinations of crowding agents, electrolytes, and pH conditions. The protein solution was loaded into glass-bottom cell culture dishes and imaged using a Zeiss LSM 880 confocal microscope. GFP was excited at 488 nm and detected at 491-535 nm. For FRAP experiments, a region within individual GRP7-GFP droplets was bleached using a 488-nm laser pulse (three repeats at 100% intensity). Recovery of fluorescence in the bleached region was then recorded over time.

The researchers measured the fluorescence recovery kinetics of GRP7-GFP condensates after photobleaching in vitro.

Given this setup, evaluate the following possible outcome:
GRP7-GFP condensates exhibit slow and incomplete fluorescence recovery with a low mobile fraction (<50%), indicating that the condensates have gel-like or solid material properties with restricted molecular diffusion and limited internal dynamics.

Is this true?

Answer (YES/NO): NO